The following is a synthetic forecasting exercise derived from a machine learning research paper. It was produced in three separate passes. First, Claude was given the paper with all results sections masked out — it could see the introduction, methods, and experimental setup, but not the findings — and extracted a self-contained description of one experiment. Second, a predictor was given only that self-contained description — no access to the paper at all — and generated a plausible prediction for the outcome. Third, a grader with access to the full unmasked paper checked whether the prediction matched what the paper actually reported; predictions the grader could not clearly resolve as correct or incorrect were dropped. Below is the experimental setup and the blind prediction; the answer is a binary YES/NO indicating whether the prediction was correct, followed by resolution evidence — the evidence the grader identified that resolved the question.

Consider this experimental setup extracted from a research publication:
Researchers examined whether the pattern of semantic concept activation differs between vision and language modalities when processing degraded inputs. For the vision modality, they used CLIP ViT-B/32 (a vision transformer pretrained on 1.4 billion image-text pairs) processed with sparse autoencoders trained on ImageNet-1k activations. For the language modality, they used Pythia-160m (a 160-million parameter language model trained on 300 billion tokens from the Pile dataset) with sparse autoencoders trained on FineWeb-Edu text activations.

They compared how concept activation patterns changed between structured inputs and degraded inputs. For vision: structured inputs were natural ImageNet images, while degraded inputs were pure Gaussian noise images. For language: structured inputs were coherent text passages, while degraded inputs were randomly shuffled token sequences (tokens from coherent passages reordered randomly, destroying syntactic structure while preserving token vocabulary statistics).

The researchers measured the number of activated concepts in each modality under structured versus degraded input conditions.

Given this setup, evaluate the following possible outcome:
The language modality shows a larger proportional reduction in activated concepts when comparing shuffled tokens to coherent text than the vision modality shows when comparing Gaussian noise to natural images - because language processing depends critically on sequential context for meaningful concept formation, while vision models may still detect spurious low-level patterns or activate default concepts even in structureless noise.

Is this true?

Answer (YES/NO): NO